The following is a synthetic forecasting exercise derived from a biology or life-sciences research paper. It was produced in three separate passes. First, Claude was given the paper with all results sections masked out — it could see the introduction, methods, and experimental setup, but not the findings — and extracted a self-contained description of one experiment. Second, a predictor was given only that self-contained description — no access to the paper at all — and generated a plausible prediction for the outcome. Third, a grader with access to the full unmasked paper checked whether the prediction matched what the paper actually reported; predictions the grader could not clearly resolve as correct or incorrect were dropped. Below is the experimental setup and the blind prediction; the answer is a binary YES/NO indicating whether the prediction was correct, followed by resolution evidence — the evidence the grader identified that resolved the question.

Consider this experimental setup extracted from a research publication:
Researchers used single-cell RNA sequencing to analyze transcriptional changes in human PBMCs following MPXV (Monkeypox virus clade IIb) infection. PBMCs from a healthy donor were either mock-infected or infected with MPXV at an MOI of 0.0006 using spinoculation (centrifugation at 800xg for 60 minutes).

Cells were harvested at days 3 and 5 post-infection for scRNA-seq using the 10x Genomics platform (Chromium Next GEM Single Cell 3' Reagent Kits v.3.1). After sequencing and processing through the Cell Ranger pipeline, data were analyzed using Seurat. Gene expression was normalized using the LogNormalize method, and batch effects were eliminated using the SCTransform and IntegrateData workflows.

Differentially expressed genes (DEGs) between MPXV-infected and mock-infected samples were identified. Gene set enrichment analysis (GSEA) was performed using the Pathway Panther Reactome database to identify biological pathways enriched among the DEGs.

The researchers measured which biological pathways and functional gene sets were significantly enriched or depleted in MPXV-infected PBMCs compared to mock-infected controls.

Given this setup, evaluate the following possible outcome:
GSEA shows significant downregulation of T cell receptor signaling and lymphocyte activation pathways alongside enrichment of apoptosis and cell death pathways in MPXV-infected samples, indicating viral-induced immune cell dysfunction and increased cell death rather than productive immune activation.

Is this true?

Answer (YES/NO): NO